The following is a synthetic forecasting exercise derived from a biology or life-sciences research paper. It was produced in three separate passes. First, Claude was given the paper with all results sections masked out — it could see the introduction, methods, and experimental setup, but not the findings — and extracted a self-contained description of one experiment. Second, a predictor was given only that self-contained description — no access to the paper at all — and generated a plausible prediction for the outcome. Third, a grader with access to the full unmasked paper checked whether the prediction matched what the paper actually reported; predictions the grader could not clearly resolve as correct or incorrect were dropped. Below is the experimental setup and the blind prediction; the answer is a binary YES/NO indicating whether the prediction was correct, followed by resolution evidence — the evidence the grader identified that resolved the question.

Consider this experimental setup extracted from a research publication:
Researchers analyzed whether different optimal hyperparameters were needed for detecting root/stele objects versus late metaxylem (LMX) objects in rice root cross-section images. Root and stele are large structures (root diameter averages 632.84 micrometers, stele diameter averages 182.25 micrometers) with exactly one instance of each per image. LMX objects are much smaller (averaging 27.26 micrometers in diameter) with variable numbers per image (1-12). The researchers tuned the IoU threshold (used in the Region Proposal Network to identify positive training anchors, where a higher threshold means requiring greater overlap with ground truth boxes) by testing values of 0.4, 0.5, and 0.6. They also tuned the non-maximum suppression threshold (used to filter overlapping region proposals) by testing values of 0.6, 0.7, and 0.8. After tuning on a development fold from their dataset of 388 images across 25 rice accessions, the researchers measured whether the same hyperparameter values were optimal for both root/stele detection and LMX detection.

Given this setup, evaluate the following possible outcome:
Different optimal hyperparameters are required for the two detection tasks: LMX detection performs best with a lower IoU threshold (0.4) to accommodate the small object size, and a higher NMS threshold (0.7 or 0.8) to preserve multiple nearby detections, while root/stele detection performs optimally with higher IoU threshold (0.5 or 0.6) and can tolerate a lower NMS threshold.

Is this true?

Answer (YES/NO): NO